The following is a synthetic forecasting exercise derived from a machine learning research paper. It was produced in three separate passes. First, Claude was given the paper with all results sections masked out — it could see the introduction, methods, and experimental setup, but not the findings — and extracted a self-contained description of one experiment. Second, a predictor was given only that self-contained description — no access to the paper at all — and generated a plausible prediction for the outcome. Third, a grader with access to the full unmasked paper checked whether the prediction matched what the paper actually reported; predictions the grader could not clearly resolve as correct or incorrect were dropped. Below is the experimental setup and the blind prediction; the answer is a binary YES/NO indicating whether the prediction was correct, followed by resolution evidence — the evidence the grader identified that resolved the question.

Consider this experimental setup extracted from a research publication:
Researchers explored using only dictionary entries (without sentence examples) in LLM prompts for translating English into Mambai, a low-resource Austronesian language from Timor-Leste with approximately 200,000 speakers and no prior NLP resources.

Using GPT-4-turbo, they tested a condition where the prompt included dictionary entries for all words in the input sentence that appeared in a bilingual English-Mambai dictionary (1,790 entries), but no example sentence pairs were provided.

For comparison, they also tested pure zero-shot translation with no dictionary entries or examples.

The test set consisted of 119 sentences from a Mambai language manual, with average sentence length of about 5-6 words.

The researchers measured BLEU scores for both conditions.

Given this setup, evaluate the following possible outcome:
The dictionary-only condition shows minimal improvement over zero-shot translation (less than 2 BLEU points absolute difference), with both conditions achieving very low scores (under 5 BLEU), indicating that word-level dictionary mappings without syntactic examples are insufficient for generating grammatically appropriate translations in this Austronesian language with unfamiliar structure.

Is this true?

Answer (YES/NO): NO